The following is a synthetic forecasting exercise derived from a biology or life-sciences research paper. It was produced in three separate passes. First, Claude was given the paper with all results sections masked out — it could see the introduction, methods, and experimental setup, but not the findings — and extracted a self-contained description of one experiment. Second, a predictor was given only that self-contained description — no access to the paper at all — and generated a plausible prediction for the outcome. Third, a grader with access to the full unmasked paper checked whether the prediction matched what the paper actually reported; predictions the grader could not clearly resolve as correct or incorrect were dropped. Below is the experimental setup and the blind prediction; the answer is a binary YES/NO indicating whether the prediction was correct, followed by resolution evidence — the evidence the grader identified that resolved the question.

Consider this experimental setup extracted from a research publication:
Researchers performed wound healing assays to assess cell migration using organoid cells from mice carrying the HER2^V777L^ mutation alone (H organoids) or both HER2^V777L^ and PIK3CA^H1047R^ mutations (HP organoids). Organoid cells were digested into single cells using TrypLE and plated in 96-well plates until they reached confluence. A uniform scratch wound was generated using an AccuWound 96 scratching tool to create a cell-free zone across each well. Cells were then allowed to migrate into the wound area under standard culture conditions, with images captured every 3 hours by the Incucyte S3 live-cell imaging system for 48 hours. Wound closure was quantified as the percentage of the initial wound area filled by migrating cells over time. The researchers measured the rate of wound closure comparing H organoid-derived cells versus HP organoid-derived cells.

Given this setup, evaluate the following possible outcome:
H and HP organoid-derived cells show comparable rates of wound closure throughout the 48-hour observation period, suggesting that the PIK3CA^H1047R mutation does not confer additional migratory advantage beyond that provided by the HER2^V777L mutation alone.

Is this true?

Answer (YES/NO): NO